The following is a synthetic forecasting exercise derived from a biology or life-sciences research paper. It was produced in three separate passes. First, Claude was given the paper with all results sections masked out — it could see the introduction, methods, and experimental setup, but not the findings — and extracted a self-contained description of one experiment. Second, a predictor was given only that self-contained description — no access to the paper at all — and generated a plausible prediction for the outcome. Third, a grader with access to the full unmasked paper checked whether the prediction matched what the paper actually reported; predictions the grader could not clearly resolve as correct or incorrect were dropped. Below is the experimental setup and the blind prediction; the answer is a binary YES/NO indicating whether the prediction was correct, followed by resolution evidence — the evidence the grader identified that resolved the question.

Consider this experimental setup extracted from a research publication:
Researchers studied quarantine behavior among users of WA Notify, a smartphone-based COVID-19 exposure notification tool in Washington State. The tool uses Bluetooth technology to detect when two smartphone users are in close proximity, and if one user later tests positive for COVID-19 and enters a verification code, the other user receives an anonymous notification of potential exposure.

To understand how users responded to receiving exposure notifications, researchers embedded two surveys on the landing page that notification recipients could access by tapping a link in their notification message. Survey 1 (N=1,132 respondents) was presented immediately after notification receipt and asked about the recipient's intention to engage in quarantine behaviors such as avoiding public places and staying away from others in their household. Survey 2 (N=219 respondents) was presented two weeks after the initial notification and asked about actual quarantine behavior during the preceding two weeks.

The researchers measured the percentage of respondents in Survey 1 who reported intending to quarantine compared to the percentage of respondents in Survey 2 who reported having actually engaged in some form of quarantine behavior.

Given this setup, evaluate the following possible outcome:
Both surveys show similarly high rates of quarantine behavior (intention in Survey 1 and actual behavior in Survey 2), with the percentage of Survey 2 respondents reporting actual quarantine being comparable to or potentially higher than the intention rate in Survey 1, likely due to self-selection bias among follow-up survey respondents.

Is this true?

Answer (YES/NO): NO